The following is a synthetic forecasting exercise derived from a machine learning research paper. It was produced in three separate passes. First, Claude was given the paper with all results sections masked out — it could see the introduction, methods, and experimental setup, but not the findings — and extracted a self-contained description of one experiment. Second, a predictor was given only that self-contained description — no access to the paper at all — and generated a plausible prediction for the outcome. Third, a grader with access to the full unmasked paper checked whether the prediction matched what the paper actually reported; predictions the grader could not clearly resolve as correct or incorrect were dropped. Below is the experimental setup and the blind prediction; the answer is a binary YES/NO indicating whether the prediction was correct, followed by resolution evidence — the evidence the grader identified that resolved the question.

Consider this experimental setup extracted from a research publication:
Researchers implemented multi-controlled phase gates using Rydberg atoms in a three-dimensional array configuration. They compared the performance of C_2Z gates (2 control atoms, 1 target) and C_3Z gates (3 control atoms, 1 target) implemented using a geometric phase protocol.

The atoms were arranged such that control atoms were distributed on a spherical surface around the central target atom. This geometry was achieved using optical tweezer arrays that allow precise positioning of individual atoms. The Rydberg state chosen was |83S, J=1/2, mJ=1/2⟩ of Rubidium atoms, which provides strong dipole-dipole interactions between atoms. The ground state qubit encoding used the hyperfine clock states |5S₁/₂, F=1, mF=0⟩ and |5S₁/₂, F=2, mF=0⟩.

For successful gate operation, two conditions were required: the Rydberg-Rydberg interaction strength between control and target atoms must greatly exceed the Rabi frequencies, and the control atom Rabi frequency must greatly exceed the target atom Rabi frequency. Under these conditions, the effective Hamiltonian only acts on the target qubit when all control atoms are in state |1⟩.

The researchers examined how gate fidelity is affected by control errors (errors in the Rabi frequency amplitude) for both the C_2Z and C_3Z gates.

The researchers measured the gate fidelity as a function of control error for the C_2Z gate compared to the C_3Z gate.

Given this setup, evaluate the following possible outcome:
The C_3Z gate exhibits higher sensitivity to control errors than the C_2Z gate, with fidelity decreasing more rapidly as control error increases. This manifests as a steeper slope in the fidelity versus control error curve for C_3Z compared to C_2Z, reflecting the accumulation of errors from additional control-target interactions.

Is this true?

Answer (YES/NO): NO